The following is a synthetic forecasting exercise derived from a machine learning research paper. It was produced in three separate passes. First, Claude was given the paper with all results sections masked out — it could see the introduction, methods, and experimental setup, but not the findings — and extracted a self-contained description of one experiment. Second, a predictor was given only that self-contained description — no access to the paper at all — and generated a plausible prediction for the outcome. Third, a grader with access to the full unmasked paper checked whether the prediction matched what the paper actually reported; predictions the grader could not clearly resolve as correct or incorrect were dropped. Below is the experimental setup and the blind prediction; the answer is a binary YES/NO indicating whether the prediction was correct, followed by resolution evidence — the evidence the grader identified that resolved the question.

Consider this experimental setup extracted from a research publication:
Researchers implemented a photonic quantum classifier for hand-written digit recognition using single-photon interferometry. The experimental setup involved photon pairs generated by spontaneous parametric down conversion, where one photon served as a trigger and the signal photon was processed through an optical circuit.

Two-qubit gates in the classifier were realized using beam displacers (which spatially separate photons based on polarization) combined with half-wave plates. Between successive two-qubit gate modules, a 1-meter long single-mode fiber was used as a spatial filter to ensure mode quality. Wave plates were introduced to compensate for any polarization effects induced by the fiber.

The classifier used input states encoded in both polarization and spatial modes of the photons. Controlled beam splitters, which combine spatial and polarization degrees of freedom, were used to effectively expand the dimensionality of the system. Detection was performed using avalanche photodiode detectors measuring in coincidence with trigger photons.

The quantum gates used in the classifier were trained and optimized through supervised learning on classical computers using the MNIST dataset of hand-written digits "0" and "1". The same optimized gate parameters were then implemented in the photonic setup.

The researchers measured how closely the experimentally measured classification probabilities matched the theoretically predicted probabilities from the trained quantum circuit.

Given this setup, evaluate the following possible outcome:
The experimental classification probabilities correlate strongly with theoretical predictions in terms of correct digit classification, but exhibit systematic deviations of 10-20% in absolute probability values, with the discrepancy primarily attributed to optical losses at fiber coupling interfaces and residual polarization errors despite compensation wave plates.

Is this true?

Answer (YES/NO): NO